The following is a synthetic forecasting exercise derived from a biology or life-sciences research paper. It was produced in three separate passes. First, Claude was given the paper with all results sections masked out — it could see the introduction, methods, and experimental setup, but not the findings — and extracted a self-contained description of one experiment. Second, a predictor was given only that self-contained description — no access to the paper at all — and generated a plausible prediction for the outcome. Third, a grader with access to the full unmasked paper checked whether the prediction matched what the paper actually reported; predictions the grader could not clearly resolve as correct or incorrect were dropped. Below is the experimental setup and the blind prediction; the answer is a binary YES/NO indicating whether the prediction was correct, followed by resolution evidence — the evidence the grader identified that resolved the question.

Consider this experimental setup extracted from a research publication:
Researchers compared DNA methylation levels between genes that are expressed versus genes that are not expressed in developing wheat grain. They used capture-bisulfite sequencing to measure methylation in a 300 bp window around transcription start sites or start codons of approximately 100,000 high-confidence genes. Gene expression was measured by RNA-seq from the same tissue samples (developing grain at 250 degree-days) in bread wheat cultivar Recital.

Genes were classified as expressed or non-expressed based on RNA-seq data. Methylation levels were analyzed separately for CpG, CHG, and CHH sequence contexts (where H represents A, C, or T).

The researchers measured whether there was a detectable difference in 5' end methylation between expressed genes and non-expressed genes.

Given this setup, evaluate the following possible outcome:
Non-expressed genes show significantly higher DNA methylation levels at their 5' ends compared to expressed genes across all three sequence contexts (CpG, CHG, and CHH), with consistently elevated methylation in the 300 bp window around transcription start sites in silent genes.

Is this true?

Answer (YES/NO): NO